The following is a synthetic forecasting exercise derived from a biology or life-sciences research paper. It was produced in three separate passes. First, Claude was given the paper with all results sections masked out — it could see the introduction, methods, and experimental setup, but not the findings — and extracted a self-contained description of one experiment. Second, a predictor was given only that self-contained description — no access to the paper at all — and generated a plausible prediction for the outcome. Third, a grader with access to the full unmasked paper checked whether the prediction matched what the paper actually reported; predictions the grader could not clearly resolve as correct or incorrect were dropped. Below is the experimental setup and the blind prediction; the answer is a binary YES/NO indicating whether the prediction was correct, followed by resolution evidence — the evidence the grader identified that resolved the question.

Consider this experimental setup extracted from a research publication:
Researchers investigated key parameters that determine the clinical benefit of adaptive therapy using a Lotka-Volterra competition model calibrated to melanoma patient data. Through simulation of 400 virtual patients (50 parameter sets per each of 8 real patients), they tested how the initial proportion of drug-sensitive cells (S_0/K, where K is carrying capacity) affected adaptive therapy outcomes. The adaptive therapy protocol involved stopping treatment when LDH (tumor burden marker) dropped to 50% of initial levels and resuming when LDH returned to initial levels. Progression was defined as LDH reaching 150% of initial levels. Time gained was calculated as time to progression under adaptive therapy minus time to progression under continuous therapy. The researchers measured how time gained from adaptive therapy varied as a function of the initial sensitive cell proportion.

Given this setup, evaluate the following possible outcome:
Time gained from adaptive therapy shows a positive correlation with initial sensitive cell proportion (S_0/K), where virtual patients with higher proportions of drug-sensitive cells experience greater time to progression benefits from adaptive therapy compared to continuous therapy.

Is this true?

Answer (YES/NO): YES